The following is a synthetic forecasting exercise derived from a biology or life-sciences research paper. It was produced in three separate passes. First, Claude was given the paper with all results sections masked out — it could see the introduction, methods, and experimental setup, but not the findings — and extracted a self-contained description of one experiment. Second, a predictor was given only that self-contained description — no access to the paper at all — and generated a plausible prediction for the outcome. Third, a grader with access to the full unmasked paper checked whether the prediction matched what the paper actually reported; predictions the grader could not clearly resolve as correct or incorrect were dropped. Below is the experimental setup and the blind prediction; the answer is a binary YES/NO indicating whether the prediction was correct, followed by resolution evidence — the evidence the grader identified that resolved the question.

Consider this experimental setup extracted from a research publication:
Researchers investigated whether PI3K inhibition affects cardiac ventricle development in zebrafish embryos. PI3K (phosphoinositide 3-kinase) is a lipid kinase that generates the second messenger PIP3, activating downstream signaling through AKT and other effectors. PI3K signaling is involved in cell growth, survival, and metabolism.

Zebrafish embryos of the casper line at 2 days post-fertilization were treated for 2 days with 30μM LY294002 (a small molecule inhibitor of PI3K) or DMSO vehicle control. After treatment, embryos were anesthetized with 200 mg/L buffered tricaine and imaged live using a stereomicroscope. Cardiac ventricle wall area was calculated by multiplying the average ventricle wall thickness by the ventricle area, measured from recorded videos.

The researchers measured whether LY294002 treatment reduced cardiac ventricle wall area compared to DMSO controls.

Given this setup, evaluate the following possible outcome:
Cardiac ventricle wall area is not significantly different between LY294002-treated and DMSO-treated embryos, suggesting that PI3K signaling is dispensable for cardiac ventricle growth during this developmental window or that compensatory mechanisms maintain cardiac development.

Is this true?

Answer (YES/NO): NO